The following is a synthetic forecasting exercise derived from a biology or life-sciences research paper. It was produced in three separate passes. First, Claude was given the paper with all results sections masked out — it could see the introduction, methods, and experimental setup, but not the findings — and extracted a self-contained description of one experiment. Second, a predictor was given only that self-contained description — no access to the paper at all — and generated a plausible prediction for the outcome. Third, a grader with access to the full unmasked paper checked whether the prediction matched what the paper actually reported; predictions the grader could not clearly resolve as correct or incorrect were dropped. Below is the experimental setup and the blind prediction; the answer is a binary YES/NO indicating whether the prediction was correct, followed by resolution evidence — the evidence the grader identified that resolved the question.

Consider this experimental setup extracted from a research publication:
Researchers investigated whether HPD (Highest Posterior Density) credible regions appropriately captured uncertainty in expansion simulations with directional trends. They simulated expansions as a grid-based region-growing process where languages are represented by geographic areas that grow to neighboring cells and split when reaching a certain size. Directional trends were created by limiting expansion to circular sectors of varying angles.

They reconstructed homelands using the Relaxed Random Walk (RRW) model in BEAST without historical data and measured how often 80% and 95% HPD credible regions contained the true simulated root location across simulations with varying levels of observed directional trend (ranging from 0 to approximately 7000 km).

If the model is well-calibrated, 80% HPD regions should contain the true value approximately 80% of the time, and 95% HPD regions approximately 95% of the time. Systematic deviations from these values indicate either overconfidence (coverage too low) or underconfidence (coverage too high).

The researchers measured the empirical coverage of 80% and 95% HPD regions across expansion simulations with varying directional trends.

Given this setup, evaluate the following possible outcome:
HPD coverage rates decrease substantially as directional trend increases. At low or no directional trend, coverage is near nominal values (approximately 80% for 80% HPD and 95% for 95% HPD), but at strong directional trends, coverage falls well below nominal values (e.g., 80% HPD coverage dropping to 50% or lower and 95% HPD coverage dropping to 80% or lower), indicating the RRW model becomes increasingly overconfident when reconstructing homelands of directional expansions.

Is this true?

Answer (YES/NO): NO